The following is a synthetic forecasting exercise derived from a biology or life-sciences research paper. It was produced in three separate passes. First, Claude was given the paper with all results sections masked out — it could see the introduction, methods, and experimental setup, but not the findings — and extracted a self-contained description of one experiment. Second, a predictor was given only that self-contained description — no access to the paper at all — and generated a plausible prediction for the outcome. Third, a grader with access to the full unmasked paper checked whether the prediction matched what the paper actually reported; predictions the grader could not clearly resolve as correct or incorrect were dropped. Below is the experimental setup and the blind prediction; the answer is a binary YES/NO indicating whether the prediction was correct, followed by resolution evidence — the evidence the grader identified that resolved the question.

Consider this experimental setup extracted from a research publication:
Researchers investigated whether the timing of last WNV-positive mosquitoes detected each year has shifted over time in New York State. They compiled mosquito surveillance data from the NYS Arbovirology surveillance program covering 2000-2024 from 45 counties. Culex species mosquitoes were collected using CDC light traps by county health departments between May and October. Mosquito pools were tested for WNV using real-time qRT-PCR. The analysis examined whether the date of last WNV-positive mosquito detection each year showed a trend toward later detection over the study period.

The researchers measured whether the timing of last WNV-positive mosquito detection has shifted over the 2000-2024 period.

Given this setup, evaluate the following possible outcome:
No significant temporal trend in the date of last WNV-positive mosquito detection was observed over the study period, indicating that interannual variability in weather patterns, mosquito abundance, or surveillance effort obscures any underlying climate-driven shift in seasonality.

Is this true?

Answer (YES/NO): YES